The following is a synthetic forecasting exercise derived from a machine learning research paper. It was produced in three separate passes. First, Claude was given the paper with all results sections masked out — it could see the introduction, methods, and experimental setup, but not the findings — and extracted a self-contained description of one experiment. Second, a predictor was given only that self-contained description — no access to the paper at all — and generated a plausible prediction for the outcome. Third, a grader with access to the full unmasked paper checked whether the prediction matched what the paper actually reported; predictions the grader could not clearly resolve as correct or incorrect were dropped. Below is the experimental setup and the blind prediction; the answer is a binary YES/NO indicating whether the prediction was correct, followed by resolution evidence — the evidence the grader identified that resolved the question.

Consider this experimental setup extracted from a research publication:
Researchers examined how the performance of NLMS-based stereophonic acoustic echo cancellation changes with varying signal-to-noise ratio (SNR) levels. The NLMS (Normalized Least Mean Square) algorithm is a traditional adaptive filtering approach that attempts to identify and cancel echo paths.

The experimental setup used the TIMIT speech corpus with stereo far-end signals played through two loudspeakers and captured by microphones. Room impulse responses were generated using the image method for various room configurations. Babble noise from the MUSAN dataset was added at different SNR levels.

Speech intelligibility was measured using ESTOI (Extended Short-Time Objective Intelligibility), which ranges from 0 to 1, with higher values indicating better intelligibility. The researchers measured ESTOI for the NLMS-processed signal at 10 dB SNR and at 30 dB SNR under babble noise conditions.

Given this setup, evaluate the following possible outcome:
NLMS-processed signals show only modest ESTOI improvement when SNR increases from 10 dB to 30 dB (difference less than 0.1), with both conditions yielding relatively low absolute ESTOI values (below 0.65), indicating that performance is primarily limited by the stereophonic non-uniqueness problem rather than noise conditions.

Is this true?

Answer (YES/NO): NO